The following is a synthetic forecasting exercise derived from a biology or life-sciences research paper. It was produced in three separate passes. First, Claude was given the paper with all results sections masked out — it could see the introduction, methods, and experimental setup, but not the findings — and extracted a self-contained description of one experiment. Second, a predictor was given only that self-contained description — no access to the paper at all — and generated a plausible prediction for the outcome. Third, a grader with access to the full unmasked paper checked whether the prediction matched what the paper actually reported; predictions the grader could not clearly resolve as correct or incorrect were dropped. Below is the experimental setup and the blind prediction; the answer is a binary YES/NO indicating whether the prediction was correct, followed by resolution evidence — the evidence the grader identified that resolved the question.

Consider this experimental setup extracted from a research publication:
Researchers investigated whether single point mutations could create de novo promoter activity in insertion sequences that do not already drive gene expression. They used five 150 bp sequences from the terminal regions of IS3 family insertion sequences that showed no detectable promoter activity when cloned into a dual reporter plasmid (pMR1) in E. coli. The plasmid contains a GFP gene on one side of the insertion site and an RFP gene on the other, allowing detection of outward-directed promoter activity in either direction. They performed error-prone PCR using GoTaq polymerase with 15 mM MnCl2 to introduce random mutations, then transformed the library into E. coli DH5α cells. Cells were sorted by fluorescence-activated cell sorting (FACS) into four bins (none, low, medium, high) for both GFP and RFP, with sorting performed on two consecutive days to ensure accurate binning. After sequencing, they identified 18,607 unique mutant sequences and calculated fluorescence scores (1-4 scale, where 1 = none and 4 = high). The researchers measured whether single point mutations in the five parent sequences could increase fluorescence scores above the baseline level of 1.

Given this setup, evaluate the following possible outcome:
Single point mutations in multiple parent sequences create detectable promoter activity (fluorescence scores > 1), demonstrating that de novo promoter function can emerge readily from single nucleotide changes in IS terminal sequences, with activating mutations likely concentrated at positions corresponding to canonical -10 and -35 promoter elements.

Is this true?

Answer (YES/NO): NO